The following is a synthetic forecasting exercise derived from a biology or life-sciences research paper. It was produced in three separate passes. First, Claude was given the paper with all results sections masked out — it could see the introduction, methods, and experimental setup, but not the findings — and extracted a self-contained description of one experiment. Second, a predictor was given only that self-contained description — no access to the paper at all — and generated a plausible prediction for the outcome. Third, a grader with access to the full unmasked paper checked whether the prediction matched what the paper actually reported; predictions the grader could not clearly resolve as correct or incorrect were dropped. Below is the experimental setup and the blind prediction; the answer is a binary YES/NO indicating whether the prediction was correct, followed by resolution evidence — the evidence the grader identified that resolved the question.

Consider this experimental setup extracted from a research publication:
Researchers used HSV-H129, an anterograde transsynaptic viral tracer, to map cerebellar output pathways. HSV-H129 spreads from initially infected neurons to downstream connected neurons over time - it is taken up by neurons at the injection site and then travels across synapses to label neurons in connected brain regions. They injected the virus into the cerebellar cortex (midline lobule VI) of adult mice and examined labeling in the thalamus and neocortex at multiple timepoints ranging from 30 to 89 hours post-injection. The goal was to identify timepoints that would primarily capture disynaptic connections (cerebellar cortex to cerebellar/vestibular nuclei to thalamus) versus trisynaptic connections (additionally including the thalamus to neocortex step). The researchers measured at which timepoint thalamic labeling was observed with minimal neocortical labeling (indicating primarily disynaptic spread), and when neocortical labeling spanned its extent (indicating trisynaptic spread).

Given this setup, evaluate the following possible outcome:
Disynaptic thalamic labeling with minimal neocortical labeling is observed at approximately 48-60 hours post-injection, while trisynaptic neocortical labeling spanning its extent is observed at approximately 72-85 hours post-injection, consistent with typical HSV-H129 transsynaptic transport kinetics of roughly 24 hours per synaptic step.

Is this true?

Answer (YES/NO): YES